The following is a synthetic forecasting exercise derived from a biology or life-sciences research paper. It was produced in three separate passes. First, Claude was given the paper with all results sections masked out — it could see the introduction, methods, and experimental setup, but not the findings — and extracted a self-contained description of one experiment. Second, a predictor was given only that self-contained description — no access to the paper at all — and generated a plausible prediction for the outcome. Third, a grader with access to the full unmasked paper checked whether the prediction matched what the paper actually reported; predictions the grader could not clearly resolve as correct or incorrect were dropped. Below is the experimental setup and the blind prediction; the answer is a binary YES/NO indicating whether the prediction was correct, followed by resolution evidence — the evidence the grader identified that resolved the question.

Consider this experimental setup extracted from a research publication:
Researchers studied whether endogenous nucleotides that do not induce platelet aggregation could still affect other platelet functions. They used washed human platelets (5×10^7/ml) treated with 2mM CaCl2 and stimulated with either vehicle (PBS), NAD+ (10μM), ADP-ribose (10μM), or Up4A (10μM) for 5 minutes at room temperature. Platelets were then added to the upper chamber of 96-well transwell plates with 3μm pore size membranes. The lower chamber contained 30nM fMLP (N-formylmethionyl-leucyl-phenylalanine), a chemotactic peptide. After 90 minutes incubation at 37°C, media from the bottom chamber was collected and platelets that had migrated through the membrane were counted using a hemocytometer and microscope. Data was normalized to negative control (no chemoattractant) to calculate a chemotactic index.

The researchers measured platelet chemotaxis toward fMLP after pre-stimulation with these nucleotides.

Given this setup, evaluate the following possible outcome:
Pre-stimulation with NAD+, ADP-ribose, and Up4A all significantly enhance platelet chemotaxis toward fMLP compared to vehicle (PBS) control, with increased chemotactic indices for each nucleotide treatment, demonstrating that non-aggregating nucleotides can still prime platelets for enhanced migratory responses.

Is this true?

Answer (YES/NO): YES